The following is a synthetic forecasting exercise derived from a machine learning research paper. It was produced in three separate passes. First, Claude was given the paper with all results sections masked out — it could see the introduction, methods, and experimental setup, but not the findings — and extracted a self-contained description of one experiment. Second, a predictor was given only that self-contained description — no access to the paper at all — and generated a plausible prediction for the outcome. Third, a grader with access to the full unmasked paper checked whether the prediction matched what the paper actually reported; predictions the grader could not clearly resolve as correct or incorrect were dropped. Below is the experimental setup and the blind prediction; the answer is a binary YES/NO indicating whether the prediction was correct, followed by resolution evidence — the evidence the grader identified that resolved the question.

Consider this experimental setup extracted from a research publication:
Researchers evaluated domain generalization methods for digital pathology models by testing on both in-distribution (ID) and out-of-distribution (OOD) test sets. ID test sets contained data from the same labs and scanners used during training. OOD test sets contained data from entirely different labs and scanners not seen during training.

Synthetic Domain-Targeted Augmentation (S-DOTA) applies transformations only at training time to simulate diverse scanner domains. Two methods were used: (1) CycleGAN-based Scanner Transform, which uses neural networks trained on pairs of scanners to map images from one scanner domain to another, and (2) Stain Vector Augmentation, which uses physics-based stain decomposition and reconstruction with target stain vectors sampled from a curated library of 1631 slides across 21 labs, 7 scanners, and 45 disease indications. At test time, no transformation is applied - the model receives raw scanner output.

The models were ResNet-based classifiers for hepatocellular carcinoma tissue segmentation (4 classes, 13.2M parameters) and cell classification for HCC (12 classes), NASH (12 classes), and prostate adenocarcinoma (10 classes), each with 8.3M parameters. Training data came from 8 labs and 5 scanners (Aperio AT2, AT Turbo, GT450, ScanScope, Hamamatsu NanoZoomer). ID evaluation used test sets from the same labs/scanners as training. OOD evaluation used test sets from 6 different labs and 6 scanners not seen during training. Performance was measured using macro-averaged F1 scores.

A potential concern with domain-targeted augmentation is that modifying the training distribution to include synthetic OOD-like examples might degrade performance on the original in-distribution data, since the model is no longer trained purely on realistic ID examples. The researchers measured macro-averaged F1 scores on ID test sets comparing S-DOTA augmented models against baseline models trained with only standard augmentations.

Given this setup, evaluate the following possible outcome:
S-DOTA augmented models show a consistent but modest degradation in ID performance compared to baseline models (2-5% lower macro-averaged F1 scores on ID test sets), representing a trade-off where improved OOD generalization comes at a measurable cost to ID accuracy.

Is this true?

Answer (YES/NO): NO